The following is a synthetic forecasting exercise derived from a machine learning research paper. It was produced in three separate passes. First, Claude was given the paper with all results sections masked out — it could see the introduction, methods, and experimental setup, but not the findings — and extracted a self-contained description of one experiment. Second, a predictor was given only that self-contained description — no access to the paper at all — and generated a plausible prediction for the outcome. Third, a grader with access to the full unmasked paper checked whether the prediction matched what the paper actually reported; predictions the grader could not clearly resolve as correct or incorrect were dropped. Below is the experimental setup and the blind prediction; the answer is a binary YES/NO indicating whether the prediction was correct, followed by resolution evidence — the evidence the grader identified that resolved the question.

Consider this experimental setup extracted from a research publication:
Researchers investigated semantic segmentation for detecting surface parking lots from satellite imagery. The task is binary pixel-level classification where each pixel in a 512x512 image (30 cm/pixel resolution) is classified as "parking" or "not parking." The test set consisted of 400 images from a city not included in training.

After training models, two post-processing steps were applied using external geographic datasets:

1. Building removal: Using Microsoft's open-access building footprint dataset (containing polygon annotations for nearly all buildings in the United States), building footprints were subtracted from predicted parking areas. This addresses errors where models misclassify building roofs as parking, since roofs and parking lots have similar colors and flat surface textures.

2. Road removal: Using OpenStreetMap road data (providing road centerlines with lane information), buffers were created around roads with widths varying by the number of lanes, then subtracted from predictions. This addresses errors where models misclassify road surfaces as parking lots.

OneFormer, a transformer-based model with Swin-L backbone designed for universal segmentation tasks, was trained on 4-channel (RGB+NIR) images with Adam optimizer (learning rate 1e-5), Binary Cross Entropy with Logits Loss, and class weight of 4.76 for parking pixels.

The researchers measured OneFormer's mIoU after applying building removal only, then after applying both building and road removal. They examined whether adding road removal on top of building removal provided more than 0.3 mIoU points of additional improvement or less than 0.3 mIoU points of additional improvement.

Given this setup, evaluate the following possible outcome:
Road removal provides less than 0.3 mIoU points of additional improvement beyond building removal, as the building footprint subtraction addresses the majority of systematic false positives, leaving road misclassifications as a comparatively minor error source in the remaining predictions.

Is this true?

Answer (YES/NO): YES